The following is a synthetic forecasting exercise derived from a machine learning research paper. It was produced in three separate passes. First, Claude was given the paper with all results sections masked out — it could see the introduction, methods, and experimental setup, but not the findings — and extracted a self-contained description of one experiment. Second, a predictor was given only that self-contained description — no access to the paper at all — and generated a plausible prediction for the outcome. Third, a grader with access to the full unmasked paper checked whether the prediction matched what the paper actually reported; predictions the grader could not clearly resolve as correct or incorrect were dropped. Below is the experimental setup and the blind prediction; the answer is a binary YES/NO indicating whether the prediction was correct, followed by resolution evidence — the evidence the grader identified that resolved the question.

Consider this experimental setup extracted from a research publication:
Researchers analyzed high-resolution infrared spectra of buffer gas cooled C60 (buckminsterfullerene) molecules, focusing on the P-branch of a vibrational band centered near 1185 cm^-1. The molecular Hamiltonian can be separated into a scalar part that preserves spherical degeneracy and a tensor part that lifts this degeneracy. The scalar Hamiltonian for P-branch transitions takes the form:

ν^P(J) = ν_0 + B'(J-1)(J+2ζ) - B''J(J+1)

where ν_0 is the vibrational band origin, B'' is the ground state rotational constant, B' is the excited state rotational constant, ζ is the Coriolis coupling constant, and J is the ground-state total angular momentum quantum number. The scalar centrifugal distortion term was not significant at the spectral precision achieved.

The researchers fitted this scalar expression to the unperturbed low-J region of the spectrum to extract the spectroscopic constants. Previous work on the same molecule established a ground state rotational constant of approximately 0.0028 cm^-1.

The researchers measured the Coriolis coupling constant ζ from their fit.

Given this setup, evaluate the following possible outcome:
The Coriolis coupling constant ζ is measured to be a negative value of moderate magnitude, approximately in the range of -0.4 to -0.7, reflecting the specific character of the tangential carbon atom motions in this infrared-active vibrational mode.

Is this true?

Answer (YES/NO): NO